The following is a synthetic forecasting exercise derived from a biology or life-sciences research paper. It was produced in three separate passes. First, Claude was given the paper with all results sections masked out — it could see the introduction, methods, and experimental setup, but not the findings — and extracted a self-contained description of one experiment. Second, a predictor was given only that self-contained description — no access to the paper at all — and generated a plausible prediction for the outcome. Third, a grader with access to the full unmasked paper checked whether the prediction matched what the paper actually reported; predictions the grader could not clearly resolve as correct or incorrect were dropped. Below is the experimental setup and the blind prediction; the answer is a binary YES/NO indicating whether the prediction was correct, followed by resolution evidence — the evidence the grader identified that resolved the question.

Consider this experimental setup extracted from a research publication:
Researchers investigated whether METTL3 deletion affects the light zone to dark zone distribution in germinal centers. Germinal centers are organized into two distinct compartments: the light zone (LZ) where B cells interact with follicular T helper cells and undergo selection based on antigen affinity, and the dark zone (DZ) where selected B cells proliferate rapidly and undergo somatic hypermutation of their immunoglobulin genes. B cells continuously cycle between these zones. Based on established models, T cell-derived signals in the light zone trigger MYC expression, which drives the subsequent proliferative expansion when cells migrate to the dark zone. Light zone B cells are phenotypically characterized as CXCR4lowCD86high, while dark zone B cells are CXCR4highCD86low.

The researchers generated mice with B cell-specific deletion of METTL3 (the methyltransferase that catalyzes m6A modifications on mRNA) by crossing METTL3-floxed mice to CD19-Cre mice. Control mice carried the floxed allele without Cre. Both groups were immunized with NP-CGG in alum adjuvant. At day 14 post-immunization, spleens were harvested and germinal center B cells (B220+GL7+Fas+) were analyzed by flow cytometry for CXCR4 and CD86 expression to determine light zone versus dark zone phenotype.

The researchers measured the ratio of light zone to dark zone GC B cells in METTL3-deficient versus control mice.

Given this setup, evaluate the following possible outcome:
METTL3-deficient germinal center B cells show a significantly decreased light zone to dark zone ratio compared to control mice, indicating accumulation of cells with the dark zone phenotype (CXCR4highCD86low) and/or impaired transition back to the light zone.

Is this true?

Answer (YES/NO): NO